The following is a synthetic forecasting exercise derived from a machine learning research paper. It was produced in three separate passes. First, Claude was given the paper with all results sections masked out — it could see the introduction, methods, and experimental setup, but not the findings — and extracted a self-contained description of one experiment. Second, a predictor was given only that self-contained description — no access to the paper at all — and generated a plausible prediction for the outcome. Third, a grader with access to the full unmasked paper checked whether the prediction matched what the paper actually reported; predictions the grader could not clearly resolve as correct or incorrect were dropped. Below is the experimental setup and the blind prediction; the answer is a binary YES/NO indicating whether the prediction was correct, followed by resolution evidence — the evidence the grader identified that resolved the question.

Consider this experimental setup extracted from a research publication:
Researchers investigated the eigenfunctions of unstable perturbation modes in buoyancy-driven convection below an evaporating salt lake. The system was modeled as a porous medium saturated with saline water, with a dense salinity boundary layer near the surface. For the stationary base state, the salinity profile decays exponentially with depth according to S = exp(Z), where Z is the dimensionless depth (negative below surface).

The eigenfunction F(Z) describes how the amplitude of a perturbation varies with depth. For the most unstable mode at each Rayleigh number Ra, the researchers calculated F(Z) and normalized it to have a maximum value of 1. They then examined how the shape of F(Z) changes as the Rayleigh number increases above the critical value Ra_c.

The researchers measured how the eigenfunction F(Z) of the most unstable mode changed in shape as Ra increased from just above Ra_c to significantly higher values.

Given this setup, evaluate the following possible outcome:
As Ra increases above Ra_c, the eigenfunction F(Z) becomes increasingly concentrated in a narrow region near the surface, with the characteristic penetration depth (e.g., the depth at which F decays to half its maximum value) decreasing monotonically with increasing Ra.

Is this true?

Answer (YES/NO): YES